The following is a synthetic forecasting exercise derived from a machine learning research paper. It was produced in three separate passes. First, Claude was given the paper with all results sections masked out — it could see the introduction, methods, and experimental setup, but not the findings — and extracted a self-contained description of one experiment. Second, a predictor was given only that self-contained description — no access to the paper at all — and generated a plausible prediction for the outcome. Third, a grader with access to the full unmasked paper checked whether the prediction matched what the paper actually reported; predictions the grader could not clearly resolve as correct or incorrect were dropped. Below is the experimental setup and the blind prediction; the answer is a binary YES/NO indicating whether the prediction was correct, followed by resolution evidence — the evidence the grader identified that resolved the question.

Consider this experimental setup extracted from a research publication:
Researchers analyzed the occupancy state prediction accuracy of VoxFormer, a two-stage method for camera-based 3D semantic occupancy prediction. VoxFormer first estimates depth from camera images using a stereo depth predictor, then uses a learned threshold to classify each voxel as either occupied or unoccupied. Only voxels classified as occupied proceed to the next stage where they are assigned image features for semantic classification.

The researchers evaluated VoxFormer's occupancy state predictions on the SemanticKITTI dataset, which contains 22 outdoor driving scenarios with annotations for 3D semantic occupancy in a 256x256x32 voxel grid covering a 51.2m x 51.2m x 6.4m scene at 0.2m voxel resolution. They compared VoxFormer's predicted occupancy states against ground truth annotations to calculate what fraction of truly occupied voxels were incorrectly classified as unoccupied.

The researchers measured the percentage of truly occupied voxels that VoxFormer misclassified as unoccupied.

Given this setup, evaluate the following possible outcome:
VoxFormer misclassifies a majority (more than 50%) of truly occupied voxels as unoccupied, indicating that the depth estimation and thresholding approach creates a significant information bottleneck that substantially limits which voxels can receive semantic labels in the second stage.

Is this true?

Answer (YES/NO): NO